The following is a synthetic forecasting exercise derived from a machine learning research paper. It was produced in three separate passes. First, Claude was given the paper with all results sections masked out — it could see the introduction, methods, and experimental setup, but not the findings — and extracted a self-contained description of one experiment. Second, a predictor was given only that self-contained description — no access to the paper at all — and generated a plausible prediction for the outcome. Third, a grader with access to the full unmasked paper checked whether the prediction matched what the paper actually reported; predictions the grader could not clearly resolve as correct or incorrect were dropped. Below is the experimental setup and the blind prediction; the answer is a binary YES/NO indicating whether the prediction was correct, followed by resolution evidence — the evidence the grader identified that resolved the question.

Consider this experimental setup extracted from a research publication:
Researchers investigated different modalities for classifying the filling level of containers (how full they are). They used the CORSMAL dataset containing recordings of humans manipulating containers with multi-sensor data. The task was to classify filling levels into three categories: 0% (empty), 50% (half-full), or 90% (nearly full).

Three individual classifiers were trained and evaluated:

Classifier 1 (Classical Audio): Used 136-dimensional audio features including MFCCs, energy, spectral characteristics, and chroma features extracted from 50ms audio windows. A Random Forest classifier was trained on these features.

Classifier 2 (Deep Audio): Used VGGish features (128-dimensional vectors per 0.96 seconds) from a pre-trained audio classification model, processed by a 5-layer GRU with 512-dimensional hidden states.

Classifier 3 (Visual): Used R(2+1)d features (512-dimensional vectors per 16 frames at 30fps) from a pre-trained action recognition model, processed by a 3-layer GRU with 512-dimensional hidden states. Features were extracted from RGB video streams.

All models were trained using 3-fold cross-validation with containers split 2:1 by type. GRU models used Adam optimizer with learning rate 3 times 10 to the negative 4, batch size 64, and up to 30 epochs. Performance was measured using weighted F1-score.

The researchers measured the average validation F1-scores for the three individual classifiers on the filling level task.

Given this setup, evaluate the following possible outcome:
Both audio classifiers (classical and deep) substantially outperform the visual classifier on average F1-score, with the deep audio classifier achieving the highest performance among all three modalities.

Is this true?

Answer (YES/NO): NO